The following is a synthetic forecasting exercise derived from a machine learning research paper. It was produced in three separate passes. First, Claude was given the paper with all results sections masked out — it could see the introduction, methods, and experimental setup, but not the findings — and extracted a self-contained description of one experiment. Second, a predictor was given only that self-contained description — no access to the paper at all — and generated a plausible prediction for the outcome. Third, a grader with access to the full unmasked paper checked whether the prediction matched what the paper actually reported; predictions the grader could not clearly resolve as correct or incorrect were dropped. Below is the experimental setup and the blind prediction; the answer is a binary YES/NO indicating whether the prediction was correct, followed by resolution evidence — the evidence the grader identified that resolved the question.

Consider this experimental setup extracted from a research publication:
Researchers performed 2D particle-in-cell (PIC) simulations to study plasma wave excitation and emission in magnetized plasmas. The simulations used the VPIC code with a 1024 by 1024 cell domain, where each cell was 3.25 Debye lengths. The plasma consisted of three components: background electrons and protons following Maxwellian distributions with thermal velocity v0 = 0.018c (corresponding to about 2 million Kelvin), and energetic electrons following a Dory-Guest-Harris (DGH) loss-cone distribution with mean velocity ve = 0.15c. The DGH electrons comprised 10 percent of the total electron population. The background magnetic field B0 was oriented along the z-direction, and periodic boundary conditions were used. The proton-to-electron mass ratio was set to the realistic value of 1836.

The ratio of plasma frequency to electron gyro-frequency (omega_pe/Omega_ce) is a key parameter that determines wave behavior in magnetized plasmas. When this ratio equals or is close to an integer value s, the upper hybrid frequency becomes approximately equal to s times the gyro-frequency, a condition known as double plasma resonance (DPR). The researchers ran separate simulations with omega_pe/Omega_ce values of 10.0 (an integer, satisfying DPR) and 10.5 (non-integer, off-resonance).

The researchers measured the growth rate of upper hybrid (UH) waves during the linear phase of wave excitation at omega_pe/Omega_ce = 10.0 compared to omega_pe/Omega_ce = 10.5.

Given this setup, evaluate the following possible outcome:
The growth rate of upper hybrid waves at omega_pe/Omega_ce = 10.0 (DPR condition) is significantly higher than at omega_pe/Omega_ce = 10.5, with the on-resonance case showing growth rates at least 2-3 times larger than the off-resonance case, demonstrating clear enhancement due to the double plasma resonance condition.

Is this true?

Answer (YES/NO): NO